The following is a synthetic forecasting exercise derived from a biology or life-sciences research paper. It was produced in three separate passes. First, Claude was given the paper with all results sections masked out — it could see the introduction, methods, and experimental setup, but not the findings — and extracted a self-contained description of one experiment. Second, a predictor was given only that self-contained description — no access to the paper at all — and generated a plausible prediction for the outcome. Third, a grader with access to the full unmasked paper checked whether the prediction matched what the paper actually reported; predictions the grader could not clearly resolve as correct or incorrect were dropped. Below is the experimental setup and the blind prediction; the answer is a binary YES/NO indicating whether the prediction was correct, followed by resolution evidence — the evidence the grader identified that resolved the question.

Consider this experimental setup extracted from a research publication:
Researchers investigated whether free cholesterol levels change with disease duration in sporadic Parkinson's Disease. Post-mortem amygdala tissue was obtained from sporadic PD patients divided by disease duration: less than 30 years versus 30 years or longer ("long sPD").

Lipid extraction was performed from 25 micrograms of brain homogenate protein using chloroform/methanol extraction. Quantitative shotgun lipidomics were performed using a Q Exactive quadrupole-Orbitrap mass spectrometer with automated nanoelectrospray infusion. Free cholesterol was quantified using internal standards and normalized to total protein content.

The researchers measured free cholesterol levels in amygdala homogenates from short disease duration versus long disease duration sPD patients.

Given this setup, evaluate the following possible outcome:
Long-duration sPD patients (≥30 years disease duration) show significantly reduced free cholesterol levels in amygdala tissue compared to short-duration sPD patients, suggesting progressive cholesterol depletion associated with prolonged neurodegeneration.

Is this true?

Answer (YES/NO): NO